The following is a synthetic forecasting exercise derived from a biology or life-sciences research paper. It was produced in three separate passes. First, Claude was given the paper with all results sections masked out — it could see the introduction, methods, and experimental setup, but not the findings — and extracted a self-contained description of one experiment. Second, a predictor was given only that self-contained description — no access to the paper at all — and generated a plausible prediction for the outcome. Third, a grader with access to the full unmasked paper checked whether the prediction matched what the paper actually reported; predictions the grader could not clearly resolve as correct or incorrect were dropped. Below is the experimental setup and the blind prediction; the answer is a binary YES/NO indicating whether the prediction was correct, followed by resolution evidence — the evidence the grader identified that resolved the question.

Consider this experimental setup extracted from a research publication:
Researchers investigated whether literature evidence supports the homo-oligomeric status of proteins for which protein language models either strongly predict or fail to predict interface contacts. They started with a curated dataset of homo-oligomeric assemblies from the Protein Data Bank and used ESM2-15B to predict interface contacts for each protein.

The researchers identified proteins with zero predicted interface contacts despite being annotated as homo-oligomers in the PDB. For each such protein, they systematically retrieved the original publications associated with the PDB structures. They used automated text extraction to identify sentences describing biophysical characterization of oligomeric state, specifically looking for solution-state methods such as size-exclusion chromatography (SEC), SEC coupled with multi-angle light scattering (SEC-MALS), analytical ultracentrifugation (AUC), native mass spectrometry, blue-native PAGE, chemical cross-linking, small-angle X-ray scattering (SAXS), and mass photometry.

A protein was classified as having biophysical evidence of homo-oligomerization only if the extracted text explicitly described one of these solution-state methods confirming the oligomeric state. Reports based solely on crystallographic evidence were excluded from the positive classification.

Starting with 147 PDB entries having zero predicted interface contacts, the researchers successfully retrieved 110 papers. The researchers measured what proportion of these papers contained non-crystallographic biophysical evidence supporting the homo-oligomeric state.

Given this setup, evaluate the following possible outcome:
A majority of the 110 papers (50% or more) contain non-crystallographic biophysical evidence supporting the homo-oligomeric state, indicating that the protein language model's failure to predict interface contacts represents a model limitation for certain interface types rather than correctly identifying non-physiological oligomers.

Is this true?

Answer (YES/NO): NO